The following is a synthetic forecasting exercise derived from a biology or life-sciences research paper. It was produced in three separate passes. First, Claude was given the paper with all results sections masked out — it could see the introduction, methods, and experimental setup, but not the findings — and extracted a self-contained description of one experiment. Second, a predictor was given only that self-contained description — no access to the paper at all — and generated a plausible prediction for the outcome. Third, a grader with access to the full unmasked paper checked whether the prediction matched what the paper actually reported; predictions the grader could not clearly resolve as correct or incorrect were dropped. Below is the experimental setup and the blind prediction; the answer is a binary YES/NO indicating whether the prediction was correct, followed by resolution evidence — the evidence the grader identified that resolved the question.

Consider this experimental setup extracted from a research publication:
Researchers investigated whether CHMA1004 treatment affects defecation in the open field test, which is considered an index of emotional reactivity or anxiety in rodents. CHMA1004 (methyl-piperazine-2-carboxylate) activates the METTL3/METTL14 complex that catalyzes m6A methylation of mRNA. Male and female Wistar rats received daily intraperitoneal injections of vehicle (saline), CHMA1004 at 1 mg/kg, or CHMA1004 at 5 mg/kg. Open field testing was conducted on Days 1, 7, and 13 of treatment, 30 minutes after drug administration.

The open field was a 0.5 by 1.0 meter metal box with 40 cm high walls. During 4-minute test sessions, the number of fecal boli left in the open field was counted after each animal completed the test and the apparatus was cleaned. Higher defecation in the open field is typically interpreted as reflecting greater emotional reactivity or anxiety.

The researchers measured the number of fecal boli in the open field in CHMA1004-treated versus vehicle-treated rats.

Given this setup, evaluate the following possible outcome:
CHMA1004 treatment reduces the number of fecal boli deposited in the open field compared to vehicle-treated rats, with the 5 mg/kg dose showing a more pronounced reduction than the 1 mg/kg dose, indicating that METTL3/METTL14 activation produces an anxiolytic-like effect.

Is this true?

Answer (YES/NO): NO